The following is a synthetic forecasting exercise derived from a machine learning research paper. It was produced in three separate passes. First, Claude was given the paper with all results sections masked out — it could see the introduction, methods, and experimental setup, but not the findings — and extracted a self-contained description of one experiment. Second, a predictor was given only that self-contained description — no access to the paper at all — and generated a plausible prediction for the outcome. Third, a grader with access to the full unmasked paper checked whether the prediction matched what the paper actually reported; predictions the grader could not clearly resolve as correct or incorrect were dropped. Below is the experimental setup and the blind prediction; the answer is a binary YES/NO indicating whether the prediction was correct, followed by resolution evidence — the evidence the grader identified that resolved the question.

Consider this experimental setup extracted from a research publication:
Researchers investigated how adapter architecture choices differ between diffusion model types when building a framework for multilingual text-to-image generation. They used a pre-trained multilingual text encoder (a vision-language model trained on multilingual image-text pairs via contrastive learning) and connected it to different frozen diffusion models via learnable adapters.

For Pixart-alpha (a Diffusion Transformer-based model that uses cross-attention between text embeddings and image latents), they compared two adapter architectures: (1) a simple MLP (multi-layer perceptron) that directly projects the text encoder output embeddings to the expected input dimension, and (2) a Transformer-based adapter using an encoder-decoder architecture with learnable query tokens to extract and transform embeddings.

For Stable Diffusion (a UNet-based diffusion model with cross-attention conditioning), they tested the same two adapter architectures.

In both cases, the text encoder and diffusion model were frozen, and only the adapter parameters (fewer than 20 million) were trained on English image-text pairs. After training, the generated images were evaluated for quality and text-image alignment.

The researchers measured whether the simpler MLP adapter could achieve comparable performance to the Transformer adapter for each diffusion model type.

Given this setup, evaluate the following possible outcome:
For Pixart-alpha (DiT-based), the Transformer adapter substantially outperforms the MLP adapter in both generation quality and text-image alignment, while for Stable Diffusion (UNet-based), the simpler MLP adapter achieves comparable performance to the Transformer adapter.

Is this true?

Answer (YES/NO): NO